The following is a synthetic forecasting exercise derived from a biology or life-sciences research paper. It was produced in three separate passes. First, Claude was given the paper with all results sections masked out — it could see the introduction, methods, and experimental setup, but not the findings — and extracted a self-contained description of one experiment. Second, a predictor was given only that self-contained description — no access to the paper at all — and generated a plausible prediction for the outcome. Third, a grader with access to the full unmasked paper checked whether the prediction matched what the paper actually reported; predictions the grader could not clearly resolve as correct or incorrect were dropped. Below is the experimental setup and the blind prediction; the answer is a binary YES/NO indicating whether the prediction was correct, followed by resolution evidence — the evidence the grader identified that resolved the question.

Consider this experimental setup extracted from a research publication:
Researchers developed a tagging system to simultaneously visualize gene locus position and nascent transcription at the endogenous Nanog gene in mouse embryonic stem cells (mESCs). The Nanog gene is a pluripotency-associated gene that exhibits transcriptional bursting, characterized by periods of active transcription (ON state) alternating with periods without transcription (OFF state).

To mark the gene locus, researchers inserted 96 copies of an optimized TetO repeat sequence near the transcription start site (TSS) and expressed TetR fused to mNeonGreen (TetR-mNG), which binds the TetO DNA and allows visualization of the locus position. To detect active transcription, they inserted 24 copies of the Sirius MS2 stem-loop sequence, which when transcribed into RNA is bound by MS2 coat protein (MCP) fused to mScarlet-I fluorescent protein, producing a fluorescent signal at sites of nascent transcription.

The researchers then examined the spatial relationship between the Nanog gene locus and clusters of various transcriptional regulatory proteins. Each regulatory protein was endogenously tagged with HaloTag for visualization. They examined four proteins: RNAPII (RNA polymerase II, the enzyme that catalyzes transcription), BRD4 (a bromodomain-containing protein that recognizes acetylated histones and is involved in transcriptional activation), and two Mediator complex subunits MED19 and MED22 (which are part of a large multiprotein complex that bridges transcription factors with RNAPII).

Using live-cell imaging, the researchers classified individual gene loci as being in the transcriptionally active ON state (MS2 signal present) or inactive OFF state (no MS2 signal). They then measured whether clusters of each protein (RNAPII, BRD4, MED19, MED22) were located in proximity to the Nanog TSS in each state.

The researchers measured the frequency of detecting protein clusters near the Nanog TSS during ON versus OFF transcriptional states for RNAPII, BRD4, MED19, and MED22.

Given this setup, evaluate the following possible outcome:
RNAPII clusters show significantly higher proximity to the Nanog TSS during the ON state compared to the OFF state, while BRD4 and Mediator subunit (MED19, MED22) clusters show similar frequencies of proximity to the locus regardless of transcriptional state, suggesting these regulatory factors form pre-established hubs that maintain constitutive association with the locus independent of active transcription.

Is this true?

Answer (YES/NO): NO